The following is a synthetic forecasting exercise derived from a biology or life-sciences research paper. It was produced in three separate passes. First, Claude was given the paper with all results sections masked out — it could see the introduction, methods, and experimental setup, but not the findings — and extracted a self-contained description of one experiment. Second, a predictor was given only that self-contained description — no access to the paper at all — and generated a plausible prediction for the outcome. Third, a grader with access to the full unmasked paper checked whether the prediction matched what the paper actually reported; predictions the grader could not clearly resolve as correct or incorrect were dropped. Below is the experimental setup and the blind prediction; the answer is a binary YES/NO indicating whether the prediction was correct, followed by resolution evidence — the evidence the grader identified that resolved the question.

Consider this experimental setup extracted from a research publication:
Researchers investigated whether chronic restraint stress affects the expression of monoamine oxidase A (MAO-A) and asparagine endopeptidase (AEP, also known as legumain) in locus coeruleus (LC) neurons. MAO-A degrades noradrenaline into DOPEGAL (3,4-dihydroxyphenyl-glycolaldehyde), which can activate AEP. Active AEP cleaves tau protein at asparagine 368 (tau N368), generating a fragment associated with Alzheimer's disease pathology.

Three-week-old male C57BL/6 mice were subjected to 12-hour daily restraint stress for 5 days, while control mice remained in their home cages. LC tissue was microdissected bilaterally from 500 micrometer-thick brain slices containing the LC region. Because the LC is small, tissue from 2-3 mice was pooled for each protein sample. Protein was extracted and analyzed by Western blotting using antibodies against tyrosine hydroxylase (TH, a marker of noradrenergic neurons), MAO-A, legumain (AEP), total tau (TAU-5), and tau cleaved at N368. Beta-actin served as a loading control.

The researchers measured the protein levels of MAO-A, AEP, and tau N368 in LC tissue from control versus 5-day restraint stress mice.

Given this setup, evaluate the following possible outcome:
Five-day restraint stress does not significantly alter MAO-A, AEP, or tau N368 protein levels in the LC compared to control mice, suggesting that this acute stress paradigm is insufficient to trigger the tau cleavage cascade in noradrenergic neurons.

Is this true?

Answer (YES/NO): NO